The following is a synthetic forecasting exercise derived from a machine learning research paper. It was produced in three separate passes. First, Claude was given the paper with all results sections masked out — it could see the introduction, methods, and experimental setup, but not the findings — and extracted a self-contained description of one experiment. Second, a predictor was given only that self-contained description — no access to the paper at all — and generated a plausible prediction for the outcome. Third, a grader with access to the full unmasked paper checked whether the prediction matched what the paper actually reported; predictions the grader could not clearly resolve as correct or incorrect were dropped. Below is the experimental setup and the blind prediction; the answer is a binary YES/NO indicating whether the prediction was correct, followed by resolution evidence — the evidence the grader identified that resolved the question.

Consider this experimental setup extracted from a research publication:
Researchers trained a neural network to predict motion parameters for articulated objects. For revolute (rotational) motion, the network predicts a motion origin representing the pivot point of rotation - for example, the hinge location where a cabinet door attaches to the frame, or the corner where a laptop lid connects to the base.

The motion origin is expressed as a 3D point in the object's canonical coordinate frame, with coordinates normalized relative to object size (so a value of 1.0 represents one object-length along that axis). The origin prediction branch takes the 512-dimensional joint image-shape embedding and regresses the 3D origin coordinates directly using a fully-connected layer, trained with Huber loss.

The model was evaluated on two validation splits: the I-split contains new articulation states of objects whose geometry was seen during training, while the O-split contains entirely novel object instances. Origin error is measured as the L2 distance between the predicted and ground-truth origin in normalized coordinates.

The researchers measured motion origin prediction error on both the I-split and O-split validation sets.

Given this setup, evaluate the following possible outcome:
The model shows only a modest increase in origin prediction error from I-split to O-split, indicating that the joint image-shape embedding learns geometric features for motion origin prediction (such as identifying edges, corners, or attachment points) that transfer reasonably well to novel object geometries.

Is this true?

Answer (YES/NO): NO